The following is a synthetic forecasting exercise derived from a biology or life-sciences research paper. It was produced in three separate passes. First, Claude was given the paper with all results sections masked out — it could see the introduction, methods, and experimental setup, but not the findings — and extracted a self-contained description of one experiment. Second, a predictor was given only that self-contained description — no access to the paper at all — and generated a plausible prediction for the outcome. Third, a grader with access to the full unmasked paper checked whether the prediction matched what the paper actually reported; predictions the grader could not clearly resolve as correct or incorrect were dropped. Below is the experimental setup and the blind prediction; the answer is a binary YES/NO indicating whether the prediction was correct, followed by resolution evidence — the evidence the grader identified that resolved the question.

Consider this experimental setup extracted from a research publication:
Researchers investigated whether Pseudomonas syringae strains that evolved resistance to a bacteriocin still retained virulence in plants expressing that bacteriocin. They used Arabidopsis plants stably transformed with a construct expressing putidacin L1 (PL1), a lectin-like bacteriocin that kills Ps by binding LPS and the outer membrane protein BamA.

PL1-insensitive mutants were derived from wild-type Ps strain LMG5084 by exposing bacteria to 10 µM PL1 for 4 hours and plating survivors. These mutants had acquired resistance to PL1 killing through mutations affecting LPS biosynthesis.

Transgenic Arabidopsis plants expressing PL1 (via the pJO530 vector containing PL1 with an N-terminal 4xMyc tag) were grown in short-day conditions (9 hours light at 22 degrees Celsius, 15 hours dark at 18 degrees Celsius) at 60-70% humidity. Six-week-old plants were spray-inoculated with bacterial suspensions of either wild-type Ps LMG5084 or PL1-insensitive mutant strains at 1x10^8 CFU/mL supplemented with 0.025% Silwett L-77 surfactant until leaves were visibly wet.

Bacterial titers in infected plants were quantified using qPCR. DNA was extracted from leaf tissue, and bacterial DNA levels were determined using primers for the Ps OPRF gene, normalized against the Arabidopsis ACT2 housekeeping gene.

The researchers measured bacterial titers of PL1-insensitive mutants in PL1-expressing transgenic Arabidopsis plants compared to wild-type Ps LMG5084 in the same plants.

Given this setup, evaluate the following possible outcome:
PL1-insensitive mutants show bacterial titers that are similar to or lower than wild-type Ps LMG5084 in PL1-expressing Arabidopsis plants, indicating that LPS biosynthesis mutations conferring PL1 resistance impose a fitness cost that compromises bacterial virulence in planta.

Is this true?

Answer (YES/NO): YES